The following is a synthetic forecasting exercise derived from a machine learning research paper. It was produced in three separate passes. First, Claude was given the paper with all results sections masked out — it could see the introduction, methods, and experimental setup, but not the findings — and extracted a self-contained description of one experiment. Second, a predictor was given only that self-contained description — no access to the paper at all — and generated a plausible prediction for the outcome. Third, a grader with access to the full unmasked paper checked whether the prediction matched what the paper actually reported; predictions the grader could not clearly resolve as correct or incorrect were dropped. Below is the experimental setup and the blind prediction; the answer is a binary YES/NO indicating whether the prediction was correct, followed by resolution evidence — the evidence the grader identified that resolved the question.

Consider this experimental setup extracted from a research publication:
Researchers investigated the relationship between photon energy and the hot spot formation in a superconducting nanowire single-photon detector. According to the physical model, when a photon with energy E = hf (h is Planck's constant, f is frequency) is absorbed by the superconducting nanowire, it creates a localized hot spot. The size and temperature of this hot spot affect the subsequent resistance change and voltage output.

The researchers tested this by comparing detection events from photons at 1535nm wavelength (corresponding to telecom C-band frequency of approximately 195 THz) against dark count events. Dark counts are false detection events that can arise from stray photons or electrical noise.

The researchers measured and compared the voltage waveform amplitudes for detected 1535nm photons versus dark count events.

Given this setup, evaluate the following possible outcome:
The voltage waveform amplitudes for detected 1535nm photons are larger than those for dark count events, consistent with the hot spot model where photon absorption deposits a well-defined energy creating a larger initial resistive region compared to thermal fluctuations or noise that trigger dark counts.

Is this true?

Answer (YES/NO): NO